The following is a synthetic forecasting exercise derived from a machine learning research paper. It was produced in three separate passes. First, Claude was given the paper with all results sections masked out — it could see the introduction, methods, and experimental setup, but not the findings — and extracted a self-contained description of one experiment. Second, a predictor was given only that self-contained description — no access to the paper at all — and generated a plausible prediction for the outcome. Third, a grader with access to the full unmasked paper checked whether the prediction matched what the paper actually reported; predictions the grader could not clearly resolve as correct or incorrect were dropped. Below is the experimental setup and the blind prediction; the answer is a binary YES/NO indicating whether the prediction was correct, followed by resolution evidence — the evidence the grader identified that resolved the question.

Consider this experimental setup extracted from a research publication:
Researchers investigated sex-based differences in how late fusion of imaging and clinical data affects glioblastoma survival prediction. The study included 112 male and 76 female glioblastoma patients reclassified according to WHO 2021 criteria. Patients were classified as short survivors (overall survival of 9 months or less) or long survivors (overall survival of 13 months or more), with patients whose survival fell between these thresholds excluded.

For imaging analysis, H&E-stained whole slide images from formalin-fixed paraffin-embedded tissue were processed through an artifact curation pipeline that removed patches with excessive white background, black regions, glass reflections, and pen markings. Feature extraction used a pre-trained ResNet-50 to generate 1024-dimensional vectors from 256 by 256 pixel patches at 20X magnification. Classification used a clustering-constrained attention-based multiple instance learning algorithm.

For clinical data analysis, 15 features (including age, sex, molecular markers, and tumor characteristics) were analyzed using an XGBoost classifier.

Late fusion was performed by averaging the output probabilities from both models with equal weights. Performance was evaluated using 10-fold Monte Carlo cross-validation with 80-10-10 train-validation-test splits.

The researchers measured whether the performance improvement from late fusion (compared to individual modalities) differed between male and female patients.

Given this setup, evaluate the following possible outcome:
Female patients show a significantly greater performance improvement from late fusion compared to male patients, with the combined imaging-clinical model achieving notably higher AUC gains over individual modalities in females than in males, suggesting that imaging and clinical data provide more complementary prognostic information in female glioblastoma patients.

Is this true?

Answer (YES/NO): YES